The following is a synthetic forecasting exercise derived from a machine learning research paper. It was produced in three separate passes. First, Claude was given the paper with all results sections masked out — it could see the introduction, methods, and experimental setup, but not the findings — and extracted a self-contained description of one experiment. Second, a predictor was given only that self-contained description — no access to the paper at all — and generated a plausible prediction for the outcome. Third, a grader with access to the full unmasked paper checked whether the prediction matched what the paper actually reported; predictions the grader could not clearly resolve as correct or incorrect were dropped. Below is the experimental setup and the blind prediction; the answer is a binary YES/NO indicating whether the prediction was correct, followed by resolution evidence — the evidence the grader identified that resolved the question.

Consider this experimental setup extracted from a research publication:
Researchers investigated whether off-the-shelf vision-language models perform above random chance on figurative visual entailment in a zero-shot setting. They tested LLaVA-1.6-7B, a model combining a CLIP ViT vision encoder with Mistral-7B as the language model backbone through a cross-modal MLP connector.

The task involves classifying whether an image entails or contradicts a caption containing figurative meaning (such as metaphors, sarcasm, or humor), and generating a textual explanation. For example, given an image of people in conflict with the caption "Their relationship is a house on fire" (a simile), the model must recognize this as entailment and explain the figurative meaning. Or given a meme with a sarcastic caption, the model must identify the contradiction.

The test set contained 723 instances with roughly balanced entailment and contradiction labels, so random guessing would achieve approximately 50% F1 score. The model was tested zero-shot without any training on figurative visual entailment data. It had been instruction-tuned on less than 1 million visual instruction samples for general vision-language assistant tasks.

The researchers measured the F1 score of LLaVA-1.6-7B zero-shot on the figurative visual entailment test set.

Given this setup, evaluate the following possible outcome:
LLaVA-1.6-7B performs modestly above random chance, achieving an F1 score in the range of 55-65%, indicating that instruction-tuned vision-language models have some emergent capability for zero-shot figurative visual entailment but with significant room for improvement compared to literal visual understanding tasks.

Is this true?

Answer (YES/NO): NO